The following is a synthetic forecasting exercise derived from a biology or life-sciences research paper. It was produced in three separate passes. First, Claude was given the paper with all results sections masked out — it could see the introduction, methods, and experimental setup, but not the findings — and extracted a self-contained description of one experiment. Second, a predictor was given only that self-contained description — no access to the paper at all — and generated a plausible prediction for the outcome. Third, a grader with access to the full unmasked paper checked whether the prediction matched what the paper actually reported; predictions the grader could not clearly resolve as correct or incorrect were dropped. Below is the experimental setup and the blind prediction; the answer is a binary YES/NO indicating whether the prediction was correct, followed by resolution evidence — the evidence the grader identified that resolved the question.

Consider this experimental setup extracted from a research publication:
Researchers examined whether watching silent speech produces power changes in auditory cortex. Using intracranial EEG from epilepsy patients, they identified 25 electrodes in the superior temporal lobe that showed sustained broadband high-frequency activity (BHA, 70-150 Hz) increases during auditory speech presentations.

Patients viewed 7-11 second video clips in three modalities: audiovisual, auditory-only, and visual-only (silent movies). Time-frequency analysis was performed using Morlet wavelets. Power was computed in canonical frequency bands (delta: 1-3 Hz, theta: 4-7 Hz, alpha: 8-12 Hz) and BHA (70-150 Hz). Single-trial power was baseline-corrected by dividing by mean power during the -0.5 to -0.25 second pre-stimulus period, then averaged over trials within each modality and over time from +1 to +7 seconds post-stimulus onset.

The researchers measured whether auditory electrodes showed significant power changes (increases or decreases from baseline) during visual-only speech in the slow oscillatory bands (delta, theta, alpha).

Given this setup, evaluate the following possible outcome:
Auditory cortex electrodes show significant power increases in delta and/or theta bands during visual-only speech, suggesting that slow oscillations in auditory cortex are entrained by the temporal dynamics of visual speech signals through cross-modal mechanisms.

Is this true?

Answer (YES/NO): NO